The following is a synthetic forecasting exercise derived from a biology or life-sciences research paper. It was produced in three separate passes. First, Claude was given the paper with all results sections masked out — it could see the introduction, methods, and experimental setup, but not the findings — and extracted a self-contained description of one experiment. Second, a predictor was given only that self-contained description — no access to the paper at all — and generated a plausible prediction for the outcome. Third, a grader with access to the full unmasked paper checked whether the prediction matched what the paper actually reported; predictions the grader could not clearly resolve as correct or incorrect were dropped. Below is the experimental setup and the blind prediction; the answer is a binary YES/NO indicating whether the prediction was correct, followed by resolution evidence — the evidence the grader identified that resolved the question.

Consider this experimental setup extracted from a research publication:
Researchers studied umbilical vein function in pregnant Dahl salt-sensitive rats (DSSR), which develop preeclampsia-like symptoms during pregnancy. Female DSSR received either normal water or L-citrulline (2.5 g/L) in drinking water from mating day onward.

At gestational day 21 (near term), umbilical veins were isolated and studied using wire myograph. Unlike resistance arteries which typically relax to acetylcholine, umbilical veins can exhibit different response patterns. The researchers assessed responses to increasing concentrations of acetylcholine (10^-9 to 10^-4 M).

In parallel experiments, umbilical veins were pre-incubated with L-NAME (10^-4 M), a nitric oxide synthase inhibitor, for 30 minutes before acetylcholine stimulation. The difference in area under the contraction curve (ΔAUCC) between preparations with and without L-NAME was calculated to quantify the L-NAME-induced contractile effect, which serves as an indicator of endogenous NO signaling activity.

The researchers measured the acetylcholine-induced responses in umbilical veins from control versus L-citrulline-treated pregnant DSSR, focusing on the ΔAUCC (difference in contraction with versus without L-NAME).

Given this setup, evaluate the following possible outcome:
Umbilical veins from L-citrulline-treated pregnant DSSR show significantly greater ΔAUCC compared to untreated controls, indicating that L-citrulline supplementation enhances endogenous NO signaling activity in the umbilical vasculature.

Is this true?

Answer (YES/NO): YES